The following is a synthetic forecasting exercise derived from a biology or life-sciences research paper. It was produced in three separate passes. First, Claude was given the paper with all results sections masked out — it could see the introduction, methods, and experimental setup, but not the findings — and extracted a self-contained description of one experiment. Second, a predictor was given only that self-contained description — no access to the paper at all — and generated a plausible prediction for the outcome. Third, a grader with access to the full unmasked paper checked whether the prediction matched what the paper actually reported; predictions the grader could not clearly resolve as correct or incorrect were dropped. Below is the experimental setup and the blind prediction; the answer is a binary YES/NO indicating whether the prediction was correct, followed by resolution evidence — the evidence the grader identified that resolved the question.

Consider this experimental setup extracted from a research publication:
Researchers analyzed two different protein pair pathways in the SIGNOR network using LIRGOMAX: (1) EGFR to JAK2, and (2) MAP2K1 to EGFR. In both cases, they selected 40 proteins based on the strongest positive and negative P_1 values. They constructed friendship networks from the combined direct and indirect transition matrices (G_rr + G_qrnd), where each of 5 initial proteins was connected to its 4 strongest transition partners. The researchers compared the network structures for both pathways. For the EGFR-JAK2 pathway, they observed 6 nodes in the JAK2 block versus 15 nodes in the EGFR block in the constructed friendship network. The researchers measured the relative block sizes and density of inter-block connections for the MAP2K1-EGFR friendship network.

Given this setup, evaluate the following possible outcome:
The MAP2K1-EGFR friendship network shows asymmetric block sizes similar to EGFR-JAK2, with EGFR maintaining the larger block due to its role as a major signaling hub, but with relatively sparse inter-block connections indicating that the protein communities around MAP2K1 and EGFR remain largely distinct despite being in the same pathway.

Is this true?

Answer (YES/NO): NO